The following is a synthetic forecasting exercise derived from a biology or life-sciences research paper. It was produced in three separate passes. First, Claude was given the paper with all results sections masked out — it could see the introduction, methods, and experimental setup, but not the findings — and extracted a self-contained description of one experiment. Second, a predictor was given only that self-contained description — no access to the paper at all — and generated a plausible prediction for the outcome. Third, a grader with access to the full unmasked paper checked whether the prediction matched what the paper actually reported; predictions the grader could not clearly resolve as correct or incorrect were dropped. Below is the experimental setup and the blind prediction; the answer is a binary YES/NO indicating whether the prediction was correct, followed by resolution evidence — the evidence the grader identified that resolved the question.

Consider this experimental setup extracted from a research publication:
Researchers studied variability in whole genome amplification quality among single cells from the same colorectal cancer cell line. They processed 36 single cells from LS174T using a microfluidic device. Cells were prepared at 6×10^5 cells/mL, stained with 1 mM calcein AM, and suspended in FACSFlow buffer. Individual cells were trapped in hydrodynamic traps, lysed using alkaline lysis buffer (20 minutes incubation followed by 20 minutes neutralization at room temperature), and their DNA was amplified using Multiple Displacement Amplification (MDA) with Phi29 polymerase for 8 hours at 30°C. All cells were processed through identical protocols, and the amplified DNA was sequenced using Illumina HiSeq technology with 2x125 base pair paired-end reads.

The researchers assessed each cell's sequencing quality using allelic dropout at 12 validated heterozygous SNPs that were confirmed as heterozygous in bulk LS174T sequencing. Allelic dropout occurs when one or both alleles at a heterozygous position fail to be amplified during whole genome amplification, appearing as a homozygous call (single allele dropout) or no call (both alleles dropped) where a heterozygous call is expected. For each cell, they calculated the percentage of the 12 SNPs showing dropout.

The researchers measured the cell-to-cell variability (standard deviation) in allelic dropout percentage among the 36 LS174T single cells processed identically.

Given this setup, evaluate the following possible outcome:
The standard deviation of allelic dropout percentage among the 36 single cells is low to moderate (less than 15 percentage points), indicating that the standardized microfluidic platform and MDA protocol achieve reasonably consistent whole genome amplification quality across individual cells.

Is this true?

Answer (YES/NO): NO